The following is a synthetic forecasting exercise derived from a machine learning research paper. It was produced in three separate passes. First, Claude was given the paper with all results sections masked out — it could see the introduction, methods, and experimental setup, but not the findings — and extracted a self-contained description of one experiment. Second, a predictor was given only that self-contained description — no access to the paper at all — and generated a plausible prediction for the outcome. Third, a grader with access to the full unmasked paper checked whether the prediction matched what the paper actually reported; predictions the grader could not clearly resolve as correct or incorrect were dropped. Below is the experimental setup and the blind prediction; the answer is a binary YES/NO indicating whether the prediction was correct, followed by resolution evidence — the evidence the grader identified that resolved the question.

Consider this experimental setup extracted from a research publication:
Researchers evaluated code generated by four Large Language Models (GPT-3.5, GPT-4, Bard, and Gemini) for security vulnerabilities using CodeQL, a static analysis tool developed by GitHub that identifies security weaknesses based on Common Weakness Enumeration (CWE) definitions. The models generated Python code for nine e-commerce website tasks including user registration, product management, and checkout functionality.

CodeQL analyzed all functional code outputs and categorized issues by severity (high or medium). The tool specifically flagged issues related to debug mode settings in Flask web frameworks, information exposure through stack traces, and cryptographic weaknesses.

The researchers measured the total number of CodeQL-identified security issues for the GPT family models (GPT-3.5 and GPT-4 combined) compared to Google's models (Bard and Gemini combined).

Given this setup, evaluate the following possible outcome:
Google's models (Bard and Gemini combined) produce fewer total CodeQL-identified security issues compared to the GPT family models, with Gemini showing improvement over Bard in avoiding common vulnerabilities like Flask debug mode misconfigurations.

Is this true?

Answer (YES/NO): NO